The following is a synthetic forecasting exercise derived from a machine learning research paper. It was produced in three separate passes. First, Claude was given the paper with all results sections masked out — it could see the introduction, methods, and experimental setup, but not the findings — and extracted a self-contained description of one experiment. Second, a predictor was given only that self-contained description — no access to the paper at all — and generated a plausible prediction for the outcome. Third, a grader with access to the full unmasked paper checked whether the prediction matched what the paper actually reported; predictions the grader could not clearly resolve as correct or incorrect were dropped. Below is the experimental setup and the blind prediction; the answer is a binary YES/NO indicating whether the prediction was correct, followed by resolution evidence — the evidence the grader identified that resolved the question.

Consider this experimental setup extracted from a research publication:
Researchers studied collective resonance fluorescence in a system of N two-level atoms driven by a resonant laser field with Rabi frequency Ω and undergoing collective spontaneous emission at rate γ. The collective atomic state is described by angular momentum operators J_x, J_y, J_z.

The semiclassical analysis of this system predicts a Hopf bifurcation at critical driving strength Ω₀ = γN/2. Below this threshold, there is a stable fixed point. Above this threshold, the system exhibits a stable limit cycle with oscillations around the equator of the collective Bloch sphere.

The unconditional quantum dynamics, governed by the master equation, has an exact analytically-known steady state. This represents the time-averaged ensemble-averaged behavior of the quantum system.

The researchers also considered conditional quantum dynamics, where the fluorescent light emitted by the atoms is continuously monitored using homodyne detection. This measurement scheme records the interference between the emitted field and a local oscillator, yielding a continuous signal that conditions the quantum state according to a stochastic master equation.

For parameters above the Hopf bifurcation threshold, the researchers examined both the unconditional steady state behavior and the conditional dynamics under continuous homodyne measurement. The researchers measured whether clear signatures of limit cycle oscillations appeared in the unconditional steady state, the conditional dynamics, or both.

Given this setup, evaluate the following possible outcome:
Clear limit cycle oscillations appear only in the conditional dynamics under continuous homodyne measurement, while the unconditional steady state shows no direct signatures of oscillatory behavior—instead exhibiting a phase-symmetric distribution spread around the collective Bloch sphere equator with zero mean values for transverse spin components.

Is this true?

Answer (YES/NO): YES